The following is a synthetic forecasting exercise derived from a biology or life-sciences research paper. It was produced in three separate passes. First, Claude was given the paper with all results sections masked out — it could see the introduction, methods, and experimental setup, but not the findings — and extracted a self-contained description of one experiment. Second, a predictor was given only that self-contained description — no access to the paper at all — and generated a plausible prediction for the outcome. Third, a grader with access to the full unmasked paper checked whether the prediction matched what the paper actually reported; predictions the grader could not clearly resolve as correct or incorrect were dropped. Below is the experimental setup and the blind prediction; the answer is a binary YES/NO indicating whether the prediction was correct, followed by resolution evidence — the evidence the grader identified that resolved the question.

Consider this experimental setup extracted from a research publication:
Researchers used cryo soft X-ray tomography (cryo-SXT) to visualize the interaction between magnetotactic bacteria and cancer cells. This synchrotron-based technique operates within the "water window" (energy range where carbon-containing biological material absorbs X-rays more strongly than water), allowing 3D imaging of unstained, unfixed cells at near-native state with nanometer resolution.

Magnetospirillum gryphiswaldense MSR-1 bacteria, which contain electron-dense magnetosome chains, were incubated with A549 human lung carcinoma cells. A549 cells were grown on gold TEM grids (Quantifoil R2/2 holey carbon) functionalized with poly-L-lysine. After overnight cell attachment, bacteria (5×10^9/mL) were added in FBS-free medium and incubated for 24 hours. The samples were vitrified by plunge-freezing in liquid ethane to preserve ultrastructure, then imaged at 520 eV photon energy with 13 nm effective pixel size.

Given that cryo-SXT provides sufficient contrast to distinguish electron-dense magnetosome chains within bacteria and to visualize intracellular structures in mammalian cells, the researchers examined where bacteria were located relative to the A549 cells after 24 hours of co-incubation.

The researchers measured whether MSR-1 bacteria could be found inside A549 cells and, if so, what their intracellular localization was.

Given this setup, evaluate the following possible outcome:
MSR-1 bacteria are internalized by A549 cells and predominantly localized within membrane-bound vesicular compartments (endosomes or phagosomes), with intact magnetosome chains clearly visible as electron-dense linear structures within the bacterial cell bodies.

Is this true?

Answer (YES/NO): NO